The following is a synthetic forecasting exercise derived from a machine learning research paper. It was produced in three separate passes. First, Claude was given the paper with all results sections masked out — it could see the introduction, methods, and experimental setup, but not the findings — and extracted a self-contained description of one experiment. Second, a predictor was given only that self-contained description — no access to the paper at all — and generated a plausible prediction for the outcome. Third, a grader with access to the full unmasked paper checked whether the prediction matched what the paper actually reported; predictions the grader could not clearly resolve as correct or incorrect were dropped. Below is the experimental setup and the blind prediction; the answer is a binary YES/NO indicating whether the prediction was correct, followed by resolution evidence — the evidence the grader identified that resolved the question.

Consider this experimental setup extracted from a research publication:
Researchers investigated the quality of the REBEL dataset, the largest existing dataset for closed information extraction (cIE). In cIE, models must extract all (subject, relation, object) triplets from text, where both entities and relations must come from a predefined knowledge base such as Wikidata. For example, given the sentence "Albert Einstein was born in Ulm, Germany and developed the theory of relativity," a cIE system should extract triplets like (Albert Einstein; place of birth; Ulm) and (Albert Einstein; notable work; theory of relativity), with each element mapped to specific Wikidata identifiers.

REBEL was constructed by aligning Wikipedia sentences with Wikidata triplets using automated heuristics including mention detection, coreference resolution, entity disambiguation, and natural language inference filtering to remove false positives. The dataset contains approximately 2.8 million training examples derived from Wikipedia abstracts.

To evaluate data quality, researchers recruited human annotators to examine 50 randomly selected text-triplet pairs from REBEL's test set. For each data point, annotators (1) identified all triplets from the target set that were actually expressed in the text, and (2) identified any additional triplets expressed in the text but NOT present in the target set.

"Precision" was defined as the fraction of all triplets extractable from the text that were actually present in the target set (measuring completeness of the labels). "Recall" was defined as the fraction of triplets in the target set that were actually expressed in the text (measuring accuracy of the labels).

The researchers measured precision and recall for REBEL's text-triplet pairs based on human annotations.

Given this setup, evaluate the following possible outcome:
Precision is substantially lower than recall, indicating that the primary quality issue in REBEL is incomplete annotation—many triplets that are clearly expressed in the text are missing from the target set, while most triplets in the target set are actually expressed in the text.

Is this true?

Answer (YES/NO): YES